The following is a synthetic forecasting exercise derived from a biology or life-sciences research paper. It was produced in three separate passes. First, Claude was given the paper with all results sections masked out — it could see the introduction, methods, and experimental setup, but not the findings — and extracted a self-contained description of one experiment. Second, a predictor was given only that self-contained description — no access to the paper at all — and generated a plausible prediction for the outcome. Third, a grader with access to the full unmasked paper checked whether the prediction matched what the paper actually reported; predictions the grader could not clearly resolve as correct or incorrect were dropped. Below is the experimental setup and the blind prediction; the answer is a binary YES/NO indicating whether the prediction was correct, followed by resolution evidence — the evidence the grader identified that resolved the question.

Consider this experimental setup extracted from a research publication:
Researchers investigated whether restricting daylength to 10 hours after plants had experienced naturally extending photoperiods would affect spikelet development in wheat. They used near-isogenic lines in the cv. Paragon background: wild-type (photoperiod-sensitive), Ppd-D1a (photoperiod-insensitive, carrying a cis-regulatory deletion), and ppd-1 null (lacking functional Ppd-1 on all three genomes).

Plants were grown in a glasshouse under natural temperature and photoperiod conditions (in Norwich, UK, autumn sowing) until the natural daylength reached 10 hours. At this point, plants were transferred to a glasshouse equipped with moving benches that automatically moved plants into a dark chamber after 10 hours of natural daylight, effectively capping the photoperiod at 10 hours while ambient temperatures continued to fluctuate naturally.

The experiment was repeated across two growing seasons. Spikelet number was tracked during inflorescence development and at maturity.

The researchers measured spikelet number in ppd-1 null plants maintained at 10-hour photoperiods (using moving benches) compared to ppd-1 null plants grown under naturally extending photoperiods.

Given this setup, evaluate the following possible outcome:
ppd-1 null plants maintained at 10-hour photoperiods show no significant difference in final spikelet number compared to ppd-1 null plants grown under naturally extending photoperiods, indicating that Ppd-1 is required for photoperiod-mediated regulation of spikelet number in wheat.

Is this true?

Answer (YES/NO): NO